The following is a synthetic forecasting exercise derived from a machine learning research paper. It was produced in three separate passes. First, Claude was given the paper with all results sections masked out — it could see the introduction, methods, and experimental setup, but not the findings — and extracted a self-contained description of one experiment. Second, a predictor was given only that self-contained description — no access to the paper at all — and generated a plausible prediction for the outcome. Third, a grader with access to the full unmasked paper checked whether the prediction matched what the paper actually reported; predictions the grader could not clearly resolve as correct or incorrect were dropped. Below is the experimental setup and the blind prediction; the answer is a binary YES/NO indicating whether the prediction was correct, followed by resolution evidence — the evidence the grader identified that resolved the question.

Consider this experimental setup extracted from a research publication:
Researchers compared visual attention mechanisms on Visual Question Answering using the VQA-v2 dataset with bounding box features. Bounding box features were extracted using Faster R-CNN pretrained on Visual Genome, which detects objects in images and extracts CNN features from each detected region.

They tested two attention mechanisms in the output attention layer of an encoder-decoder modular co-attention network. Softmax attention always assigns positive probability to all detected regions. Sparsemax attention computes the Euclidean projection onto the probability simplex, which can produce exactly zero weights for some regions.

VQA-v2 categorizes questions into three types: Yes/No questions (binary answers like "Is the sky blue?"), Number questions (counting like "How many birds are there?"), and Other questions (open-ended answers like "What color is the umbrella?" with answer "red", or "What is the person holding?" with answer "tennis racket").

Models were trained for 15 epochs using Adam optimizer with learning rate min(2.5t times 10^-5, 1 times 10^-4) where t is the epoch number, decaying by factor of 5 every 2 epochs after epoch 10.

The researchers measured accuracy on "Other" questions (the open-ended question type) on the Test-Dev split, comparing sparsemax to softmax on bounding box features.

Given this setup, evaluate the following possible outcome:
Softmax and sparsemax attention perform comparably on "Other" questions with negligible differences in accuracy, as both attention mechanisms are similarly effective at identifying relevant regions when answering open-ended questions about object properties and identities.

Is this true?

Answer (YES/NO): YES